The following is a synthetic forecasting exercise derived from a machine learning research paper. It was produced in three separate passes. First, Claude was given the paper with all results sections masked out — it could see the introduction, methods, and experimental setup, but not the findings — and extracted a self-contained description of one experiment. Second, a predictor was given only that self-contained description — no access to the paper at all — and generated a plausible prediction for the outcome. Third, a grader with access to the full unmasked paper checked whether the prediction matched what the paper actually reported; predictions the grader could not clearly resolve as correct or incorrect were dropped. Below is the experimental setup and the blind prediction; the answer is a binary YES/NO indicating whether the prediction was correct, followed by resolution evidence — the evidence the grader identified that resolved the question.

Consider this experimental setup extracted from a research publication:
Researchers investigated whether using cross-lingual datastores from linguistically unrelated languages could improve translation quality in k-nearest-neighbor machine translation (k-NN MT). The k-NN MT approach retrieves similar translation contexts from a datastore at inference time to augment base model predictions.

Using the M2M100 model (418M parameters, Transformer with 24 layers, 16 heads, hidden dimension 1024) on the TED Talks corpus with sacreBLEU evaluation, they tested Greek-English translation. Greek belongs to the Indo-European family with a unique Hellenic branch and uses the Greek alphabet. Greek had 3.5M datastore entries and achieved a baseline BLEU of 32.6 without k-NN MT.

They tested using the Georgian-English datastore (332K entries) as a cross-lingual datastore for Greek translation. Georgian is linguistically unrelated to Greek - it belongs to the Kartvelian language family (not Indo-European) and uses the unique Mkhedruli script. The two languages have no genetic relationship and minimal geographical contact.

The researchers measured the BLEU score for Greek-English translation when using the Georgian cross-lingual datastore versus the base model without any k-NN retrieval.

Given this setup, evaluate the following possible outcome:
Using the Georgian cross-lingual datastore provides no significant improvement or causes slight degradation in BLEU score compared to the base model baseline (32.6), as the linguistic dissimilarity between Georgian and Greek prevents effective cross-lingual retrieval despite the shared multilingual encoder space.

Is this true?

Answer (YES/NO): NO